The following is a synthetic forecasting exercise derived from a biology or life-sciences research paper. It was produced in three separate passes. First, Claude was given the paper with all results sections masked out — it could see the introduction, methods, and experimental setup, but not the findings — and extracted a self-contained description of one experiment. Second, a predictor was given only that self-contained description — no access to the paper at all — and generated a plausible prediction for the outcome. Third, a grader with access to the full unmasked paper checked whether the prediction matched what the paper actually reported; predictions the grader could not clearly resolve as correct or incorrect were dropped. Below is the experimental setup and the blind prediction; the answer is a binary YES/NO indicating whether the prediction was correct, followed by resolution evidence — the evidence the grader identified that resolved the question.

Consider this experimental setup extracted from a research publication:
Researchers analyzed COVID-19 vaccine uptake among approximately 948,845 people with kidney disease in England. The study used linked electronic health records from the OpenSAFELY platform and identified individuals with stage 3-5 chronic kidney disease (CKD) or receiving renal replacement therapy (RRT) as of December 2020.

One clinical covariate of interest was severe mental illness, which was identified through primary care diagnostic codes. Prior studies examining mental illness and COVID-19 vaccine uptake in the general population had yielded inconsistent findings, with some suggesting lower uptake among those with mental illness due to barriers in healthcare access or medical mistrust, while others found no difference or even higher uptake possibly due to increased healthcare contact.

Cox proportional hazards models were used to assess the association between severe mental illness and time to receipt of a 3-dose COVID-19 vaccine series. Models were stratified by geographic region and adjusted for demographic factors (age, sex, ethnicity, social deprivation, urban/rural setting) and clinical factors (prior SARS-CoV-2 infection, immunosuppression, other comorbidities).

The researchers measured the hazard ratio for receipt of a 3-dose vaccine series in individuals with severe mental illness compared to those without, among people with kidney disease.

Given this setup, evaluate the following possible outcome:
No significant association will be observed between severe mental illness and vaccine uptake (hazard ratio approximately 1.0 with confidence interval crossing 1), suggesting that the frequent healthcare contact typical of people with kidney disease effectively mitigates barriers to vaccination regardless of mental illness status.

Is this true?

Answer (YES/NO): NO